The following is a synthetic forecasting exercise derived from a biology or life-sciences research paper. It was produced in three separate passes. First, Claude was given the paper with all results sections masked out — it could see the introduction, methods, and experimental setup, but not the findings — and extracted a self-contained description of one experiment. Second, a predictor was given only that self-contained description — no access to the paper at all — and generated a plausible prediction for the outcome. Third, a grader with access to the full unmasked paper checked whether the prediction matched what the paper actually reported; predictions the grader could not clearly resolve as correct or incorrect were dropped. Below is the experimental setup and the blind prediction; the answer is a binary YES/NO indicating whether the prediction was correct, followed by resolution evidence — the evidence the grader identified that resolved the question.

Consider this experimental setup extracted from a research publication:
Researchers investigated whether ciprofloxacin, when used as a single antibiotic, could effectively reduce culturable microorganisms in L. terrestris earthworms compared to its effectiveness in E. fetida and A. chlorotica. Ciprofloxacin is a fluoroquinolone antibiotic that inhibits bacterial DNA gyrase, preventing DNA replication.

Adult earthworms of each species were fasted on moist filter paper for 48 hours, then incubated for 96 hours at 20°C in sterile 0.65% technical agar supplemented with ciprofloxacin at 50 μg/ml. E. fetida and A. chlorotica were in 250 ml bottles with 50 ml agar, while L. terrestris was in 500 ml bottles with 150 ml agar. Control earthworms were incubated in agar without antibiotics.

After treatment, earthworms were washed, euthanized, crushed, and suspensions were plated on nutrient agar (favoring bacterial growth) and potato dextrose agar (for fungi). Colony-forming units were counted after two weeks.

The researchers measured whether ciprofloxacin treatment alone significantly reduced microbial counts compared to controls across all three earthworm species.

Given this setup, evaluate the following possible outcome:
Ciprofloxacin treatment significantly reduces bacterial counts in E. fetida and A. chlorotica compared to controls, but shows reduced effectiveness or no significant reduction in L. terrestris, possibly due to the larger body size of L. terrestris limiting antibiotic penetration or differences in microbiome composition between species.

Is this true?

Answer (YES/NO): YES